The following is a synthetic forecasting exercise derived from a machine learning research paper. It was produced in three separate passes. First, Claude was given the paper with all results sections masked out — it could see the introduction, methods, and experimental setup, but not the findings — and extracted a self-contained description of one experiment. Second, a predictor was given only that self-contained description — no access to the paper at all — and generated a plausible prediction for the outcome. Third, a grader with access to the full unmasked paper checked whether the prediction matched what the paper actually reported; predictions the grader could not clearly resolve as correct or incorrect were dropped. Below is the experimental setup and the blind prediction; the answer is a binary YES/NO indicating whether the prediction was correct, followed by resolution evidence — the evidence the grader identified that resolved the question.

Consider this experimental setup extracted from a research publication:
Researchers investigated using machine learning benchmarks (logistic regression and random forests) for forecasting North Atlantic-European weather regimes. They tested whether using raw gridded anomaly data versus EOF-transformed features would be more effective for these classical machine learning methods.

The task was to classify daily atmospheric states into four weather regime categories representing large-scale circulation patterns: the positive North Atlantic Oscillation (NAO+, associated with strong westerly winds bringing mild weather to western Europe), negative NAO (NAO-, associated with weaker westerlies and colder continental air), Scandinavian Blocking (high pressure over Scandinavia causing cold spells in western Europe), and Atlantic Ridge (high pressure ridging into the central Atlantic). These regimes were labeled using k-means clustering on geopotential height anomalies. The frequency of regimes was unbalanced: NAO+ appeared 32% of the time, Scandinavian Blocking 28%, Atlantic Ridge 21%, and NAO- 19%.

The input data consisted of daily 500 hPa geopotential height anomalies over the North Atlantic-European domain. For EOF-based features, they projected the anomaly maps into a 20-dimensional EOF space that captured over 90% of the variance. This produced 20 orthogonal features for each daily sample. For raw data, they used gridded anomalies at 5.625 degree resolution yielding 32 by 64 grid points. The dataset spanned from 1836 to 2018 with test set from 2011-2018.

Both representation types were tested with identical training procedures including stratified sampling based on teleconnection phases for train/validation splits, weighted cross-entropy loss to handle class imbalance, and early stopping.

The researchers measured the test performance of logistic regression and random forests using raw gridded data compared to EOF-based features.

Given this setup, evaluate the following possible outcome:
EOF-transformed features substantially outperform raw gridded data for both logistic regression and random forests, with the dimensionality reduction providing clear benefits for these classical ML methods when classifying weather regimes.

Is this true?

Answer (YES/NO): YES